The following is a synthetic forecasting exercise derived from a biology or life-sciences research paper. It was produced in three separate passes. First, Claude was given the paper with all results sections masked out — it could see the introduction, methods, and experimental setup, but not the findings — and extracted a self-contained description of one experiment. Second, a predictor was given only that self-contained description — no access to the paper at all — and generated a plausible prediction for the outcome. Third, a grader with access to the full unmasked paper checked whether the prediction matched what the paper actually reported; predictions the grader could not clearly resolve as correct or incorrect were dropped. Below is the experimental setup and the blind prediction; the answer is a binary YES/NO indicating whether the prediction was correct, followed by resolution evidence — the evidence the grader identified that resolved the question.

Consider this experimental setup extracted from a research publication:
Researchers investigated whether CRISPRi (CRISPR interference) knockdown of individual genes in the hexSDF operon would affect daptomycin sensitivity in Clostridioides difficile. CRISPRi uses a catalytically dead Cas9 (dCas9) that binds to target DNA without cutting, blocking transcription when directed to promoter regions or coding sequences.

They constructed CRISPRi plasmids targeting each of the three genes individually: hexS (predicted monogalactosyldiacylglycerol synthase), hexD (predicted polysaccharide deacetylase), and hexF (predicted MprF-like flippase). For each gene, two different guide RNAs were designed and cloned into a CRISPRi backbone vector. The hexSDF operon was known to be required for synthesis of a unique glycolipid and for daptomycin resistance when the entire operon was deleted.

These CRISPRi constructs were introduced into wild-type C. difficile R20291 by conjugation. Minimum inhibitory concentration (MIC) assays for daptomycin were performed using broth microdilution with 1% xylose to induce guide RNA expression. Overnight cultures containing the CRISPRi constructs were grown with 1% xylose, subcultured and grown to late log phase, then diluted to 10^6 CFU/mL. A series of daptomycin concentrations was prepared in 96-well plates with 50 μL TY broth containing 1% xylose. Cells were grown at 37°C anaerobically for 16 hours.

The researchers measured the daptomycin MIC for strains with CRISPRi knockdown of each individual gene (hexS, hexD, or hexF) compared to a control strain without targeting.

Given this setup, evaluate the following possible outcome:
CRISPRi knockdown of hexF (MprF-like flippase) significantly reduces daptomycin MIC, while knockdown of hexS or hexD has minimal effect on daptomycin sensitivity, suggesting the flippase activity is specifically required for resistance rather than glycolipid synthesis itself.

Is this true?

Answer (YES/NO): NO